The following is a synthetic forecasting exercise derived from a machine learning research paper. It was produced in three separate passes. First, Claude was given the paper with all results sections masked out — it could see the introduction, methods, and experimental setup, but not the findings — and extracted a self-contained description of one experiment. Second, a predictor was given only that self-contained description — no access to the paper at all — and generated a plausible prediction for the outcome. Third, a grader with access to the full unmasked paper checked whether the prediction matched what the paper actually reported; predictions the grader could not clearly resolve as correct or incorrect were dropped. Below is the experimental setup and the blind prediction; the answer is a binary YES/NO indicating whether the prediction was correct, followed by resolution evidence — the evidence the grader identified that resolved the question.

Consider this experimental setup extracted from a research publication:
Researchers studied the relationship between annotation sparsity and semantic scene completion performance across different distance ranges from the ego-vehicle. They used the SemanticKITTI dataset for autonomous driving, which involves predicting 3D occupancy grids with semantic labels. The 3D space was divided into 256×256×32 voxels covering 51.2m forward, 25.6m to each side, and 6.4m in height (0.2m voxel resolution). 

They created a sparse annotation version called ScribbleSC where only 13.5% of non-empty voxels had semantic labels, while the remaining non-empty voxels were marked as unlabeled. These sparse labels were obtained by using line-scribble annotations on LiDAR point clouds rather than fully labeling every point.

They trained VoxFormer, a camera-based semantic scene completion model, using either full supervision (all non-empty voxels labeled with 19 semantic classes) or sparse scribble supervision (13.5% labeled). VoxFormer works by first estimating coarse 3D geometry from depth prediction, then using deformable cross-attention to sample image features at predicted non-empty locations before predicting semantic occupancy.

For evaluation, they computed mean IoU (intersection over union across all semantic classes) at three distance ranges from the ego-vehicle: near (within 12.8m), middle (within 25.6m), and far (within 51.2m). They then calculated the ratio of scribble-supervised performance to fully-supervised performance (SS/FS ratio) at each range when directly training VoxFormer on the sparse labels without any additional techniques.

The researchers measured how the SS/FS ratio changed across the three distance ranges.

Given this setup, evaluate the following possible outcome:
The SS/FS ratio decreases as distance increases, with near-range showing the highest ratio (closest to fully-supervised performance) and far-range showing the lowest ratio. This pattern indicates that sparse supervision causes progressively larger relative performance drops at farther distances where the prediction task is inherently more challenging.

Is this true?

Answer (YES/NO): NO